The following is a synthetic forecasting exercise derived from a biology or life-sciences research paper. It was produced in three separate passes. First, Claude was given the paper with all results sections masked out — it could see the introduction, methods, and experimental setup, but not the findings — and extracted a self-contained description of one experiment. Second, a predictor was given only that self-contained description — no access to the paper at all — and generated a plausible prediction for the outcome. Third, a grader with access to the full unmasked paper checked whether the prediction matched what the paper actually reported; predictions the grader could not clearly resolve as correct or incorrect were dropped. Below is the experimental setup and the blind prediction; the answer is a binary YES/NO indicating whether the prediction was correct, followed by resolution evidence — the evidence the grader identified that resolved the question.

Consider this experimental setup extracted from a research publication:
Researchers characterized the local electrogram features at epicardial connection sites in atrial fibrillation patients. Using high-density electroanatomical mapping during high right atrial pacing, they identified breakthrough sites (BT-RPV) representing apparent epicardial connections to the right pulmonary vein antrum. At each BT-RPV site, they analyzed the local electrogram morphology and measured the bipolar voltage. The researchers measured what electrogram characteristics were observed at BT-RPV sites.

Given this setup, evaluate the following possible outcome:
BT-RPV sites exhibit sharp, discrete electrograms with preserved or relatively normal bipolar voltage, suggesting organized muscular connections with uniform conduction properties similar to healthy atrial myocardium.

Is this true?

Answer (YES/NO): NO